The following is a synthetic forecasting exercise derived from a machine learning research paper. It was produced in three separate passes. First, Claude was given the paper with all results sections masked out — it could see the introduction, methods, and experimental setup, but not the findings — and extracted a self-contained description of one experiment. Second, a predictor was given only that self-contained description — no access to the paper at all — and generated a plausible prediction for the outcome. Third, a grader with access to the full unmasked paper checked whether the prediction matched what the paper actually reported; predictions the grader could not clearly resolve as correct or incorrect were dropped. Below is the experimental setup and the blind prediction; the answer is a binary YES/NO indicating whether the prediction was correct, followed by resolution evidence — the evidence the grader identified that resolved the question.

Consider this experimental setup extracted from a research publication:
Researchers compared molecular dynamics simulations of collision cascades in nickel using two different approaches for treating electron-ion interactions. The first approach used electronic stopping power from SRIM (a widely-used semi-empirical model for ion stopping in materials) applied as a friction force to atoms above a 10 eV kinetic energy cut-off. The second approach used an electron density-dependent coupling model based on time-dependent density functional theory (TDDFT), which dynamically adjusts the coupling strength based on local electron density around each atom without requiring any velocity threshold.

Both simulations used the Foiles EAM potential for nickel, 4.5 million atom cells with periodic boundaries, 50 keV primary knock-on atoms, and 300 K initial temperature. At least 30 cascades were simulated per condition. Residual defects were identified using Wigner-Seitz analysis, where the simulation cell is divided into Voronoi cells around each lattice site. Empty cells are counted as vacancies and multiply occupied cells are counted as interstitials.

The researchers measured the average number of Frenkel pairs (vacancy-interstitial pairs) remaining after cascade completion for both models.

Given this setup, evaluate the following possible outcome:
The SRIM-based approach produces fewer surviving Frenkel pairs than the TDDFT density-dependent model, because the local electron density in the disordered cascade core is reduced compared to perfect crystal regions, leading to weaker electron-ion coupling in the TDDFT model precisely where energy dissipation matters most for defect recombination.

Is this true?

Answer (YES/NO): NO